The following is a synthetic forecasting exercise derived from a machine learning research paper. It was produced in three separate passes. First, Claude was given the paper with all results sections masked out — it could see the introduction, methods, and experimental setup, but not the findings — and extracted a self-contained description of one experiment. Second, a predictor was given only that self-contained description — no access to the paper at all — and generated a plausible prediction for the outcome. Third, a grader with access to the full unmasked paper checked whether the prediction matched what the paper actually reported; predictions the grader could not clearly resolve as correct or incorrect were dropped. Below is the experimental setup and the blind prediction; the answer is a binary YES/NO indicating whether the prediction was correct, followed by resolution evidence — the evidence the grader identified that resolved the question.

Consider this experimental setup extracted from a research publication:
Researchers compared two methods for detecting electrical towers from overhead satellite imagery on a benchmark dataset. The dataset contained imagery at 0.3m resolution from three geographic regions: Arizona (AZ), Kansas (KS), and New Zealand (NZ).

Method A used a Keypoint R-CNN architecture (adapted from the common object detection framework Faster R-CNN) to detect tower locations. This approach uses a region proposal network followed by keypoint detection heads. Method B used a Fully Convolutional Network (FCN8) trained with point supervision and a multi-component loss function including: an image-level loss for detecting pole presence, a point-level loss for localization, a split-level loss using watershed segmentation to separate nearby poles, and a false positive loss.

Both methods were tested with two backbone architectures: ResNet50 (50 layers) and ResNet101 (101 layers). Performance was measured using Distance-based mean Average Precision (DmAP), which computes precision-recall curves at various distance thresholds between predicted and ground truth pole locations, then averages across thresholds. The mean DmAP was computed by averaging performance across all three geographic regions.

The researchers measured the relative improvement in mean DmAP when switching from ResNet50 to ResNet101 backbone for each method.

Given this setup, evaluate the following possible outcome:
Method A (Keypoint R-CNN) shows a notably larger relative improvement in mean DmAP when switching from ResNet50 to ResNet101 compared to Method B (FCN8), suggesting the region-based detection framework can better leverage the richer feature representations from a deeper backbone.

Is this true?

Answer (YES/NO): YES